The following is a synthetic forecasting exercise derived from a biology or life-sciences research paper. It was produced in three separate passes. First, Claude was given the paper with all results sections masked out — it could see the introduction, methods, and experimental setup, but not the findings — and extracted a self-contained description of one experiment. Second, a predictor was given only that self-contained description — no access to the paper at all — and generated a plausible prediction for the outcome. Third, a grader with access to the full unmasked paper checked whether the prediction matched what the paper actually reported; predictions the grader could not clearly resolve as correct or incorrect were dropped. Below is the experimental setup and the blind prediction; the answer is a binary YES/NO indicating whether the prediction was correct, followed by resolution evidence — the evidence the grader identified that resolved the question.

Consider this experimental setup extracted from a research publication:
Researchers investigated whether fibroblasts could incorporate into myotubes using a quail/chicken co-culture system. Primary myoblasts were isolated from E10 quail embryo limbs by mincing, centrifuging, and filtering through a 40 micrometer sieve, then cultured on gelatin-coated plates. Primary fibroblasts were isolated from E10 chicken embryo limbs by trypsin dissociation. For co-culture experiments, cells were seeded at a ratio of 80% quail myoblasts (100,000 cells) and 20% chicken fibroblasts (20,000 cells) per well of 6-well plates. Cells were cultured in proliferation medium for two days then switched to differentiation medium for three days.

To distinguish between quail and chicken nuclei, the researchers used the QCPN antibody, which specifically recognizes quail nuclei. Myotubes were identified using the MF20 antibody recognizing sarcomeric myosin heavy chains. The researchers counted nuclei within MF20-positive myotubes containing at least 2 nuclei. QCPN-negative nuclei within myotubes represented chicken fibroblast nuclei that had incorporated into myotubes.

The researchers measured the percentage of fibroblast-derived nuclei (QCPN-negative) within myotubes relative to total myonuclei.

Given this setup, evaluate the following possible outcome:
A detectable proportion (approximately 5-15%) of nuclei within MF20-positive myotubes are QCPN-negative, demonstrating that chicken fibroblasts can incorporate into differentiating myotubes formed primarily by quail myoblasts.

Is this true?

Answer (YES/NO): YES